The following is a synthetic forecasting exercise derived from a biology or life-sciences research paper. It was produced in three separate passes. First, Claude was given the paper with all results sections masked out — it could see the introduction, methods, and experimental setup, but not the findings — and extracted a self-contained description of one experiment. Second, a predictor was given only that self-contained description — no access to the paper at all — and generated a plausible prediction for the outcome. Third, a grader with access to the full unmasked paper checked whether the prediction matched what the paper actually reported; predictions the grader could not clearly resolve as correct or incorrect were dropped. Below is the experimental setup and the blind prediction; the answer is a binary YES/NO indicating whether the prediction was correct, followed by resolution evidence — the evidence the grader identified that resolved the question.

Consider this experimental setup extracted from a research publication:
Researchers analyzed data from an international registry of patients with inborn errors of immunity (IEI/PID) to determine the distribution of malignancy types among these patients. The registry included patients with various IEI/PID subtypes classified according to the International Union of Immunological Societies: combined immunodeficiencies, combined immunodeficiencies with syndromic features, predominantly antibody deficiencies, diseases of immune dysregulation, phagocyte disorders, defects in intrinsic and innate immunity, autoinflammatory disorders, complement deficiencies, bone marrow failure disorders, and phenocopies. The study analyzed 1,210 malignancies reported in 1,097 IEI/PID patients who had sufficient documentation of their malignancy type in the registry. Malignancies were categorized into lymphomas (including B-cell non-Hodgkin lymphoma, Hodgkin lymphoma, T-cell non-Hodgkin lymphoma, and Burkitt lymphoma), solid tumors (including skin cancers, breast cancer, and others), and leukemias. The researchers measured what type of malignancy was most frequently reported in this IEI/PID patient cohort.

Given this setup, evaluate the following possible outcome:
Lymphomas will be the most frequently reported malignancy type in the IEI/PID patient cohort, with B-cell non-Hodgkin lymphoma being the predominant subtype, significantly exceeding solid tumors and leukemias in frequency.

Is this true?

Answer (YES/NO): YES